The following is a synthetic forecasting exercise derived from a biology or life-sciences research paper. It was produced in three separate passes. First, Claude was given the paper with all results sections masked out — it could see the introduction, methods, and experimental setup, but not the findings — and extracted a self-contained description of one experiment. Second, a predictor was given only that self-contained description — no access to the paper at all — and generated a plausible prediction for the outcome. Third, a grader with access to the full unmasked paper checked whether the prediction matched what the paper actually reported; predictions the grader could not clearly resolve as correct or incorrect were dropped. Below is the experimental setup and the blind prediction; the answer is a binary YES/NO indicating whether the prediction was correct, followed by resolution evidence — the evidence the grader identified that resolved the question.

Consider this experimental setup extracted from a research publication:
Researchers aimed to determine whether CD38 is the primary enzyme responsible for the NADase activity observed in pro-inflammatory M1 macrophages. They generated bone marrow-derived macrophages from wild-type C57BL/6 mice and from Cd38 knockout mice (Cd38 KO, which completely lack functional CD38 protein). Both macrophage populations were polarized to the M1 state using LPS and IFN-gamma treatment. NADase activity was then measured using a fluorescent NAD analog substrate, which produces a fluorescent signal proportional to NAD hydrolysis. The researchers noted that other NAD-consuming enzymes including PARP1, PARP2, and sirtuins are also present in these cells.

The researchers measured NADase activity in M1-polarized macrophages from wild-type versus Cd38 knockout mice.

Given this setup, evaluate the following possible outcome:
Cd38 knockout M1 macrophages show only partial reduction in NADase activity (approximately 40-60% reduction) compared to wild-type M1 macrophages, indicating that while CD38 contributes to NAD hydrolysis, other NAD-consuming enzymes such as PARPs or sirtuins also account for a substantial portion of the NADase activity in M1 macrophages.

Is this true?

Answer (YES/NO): NO